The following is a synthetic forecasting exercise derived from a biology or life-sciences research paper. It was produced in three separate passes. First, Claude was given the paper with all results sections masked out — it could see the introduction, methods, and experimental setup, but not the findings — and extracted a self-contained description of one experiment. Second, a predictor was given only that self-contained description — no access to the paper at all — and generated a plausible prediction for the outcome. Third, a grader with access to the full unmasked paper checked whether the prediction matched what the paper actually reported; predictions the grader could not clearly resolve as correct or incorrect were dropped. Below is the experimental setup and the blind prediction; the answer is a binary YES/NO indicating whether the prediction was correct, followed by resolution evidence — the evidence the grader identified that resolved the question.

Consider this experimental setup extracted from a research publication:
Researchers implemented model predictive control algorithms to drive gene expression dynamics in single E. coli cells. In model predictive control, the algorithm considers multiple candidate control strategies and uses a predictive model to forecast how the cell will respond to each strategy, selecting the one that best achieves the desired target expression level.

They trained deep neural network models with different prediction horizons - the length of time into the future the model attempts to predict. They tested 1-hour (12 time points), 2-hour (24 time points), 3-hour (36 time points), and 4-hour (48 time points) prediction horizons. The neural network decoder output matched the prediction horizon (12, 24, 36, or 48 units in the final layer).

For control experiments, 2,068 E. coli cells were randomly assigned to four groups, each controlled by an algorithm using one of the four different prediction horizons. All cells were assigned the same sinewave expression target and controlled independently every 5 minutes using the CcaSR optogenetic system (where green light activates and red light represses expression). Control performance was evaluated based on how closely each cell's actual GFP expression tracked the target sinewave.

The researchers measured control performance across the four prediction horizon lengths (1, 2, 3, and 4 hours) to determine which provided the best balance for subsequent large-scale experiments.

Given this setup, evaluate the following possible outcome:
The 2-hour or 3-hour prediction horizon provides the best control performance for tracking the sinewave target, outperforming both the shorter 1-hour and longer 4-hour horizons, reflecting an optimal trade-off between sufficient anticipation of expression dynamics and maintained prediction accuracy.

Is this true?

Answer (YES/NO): NO